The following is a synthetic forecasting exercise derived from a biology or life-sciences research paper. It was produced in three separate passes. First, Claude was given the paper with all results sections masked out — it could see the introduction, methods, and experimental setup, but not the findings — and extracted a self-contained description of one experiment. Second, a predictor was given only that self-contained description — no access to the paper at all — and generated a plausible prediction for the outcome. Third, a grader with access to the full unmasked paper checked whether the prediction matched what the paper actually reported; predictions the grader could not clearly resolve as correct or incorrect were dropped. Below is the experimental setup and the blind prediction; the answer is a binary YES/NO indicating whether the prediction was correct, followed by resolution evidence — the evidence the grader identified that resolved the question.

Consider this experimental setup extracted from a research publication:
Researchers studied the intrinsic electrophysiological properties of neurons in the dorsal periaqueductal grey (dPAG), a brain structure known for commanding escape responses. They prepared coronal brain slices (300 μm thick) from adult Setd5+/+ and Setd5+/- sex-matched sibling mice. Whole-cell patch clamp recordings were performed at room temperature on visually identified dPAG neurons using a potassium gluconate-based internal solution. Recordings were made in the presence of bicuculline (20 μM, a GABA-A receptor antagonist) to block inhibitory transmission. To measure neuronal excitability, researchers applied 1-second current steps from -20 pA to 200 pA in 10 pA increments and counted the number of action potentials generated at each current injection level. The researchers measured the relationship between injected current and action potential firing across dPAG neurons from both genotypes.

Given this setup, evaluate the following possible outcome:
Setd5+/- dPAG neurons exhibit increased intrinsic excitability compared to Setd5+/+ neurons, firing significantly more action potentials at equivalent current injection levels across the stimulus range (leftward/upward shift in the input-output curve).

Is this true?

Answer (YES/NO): NO